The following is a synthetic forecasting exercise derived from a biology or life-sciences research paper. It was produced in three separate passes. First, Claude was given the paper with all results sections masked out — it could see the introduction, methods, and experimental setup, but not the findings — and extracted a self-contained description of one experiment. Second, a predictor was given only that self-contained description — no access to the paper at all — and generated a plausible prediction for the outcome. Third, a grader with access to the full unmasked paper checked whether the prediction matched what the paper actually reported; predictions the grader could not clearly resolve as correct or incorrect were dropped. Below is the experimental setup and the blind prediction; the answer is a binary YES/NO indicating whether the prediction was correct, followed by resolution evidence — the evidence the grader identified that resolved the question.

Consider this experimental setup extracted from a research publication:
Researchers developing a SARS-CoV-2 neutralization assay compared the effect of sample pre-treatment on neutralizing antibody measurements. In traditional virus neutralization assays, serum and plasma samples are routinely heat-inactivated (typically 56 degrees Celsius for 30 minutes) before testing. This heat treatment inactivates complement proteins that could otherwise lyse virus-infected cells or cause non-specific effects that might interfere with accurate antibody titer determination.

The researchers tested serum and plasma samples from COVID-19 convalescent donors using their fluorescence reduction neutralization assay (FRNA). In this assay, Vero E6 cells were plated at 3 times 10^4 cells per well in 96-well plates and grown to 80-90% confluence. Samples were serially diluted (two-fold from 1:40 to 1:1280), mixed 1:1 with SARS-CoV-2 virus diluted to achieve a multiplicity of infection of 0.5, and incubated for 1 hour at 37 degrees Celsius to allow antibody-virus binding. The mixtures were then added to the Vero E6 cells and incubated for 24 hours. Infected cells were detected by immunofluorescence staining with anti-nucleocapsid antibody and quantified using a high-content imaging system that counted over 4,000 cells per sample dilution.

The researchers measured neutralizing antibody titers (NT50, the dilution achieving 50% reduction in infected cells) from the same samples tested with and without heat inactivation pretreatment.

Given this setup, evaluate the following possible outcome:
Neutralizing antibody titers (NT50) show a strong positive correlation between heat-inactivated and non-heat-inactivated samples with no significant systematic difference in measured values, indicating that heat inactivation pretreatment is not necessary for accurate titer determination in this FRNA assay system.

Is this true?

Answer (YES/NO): YES